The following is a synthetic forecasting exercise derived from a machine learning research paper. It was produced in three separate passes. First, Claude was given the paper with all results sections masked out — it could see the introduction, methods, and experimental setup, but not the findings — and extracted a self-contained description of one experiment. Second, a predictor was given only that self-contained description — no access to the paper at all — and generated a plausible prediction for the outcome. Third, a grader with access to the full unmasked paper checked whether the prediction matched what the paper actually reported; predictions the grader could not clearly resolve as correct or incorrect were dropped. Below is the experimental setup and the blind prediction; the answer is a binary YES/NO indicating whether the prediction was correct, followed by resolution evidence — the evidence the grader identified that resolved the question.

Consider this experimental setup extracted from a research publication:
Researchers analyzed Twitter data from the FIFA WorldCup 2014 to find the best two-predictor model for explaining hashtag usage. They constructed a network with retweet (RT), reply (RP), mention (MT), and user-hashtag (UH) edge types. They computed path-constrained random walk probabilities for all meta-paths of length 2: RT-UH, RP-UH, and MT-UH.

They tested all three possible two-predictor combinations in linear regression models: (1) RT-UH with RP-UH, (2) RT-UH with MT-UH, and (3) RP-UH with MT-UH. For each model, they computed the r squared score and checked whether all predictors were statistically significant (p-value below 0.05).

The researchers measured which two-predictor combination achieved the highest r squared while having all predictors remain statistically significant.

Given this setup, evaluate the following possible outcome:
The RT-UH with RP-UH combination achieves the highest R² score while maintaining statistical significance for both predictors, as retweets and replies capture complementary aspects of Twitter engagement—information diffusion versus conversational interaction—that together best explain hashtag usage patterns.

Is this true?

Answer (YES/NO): YES